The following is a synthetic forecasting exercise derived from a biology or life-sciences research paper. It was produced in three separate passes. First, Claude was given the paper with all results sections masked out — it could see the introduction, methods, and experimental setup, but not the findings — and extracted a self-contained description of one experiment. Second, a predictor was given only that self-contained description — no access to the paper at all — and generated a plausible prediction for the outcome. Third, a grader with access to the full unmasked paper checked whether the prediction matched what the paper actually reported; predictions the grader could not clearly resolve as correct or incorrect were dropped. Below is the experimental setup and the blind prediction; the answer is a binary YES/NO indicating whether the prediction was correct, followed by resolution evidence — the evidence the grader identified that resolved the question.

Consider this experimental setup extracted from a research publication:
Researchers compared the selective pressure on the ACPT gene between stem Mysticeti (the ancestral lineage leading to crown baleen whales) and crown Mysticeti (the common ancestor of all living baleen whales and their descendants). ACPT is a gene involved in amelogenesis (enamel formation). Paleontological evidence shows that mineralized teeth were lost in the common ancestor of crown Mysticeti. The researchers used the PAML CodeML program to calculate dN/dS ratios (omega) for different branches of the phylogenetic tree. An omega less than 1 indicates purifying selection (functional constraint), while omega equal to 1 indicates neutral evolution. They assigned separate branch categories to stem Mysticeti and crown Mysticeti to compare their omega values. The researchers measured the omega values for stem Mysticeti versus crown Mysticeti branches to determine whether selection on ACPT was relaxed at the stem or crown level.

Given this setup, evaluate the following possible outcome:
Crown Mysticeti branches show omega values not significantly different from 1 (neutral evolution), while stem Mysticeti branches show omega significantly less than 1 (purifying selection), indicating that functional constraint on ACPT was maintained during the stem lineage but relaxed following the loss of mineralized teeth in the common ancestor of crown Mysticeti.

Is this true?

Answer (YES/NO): NO